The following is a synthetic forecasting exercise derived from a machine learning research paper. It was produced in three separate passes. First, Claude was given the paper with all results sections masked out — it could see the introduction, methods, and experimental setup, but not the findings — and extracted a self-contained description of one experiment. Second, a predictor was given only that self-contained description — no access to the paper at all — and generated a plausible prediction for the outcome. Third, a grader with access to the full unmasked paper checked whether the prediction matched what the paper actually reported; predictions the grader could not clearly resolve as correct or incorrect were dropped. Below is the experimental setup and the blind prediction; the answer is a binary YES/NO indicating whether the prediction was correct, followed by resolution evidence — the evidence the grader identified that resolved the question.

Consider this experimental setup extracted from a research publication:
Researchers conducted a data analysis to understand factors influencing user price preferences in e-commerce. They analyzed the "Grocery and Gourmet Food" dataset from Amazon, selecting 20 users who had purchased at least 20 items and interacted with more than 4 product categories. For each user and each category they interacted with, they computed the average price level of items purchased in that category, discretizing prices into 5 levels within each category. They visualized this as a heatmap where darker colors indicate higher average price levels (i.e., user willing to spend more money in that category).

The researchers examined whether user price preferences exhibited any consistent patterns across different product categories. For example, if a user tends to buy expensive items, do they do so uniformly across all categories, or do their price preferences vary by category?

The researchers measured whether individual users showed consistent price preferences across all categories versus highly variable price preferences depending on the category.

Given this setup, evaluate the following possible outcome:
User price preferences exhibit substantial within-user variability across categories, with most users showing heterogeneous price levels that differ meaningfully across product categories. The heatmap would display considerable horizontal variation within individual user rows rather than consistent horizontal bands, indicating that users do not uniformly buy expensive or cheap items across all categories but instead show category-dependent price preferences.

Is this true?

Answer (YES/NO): YES